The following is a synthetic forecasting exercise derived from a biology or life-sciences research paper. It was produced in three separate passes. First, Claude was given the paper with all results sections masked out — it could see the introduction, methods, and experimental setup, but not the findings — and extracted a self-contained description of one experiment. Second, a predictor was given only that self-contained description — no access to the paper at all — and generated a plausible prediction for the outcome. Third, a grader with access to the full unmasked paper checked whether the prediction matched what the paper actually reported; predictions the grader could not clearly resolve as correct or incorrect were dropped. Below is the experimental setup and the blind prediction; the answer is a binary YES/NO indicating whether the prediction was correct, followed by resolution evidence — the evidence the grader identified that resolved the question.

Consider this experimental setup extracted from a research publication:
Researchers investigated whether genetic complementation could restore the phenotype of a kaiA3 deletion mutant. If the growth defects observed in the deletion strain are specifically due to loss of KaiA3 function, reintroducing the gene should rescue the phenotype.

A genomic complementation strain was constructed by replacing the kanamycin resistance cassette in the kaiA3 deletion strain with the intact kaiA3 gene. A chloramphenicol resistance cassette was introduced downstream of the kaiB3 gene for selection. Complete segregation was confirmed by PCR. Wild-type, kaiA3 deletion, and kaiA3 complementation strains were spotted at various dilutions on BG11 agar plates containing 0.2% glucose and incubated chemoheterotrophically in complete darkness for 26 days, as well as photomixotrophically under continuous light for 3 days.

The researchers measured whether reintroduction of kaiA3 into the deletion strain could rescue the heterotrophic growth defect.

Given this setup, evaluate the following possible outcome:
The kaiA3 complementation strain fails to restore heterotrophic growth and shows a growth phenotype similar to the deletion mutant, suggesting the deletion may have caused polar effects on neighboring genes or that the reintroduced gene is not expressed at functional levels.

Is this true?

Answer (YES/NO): NO